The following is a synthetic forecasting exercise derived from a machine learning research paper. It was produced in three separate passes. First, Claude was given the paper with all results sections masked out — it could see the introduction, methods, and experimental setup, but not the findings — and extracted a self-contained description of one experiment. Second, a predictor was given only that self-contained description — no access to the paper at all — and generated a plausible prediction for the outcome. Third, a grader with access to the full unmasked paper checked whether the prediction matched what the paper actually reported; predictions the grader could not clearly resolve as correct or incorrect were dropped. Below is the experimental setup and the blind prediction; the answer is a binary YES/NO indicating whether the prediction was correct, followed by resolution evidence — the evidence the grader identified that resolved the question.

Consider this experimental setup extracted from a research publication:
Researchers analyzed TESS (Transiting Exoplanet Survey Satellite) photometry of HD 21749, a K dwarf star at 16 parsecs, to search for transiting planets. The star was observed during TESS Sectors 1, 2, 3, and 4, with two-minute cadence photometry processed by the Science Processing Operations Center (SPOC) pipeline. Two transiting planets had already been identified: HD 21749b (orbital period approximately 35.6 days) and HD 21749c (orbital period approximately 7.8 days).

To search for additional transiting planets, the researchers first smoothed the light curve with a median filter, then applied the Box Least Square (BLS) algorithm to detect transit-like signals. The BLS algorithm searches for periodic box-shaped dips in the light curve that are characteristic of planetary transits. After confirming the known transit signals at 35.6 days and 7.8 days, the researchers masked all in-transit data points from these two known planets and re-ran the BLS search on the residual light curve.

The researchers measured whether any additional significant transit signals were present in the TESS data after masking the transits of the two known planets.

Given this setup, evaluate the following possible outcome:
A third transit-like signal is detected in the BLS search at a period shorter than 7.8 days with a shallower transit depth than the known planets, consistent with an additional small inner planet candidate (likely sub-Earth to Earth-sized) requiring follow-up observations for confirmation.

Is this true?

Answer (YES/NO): NO